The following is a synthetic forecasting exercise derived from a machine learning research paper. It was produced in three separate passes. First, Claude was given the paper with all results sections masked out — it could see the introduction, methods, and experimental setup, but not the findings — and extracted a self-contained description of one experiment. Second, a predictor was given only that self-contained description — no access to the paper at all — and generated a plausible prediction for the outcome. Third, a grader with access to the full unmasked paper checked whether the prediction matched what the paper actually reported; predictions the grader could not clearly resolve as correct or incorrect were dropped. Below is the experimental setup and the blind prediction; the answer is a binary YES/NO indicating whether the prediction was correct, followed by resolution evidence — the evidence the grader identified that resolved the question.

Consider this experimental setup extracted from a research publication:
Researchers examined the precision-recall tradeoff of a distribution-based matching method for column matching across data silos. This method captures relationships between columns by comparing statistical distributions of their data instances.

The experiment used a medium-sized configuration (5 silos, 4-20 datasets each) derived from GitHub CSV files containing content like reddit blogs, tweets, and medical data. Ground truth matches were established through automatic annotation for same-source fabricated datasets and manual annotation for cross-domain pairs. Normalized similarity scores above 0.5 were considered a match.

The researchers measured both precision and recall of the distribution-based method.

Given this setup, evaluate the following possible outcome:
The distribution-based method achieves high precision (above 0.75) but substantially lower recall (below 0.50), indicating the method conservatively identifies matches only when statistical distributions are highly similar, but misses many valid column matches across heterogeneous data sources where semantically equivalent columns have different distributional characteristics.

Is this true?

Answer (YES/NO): YES